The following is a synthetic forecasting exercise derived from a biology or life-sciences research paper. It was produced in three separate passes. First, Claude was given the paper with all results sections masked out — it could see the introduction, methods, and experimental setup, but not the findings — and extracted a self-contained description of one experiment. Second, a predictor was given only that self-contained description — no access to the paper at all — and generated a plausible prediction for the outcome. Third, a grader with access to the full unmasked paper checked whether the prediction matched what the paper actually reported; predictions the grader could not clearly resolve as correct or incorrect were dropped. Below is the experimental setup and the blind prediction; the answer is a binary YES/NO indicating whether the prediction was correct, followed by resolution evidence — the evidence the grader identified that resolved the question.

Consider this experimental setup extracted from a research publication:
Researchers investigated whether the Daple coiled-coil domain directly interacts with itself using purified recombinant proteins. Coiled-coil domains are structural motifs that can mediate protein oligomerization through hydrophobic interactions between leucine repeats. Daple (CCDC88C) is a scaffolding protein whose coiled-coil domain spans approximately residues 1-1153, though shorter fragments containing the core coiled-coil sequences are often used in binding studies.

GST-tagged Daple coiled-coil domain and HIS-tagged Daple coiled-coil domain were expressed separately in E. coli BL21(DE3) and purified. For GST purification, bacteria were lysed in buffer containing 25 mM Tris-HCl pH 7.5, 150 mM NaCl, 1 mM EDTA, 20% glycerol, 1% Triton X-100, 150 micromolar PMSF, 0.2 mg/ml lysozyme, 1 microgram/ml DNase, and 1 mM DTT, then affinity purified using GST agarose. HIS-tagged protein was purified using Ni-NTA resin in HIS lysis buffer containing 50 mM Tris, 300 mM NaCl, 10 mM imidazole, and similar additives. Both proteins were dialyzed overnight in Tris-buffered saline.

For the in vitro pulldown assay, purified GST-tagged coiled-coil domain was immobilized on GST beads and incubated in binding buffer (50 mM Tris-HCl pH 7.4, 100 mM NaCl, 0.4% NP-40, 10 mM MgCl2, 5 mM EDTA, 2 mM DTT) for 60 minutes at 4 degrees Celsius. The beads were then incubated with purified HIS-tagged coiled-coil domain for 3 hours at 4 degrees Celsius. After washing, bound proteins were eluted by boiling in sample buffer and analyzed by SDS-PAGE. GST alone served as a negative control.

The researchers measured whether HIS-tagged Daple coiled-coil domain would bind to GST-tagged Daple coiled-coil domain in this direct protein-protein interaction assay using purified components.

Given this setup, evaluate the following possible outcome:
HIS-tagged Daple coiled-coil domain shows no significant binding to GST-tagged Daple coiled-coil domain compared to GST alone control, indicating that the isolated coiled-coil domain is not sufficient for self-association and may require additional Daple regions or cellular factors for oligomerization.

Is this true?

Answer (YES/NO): NO